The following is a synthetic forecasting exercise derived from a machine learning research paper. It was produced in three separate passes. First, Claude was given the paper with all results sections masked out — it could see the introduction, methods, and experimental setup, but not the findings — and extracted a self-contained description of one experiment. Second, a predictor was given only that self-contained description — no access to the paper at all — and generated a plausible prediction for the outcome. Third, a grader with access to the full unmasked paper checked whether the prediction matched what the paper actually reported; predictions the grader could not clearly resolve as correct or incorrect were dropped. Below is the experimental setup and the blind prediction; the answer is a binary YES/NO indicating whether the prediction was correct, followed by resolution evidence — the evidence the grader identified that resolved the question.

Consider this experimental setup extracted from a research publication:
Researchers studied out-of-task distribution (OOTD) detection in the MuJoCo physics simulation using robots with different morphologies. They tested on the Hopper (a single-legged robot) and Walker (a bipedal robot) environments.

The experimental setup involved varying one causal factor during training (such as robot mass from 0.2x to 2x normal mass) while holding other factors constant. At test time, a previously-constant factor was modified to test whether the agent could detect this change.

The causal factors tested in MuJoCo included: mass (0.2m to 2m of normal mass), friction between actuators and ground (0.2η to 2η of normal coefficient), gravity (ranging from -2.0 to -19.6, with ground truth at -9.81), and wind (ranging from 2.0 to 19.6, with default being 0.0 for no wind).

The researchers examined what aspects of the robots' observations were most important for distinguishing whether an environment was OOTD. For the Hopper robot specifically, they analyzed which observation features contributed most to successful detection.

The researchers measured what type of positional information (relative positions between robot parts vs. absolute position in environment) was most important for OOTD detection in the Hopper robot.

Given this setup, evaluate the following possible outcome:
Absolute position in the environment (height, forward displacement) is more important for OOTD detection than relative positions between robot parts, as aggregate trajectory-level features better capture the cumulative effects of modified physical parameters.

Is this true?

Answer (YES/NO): YES